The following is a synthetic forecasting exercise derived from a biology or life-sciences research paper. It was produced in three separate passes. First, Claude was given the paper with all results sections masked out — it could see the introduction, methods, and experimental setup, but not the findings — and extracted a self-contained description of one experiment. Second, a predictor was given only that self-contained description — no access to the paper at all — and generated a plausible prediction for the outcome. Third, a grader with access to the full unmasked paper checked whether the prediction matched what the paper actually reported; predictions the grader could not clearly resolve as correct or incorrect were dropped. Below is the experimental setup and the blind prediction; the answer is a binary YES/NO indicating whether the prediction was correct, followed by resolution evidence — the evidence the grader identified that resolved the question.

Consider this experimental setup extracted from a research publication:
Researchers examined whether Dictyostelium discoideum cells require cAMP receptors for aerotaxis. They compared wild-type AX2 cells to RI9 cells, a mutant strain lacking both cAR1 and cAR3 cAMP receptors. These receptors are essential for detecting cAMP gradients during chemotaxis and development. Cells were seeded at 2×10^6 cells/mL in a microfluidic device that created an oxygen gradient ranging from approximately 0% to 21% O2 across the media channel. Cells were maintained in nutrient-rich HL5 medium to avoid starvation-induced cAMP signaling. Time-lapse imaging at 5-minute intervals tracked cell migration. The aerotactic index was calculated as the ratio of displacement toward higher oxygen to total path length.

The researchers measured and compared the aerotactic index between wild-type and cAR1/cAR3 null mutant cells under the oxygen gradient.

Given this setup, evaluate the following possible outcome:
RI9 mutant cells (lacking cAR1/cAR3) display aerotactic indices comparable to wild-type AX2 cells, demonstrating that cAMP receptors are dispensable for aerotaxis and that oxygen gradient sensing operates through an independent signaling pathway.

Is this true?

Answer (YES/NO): NO